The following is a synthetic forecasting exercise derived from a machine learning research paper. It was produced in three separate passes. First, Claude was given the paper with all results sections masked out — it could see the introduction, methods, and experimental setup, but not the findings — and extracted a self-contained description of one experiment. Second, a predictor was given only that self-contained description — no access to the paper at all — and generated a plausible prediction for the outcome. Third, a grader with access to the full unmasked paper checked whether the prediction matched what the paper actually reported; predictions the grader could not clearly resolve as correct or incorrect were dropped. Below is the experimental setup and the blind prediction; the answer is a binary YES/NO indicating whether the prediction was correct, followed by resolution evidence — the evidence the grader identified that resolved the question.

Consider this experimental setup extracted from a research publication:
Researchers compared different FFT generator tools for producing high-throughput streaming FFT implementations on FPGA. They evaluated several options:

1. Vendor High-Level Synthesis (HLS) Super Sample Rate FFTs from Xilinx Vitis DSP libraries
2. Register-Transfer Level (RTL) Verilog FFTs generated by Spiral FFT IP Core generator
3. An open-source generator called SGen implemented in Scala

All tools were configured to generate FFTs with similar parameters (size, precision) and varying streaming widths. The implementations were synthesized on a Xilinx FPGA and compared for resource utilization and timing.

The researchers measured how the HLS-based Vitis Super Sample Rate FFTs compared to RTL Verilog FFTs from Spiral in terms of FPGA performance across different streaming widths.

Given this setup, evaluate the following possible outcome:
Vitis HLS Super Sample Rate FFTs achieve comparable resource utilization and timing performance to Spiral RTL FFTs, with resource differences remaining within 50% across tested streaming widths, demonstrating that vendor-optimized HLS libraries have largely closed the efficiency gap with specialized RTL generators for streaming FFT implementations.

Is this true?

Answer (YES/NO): NO